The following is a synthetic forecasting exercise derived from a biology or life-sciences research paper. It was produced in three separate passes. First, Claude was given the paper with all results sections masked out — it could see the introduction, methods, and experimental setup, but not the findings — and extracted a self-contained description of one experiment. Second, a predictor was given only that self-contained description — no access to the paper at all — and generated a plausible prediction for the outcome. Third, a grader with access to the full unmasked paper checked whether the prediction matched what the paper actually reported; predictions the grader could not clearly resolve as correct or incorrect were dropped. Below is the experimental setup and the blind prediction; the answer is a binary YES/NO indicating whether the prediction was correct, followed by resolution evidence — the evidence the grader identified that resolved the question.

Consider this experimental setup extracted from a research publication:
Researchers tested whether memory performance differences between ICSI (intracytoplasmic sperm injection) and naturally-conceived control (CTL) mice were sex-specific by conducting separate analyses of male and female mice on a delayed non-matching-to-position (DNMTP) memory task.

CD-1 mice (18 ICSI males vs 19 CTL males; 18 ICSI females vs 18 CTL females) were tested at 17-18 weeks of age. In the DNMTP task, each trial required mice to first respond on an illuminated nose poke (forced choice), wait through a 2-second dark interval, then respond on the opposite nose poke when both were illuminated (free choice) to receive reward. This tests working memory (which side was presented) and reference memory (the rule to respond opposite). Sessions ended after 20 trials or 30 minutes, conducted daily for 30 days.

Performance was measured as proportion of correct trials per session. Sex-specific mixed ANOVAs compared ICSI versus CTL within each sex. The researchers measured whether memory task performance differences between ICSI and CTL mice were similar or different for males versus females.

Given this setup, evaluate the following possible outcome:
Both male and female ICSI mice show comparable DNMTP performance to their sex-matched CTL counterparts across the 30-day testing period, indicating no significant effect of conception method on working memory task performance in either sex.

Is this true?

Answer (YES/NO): NO